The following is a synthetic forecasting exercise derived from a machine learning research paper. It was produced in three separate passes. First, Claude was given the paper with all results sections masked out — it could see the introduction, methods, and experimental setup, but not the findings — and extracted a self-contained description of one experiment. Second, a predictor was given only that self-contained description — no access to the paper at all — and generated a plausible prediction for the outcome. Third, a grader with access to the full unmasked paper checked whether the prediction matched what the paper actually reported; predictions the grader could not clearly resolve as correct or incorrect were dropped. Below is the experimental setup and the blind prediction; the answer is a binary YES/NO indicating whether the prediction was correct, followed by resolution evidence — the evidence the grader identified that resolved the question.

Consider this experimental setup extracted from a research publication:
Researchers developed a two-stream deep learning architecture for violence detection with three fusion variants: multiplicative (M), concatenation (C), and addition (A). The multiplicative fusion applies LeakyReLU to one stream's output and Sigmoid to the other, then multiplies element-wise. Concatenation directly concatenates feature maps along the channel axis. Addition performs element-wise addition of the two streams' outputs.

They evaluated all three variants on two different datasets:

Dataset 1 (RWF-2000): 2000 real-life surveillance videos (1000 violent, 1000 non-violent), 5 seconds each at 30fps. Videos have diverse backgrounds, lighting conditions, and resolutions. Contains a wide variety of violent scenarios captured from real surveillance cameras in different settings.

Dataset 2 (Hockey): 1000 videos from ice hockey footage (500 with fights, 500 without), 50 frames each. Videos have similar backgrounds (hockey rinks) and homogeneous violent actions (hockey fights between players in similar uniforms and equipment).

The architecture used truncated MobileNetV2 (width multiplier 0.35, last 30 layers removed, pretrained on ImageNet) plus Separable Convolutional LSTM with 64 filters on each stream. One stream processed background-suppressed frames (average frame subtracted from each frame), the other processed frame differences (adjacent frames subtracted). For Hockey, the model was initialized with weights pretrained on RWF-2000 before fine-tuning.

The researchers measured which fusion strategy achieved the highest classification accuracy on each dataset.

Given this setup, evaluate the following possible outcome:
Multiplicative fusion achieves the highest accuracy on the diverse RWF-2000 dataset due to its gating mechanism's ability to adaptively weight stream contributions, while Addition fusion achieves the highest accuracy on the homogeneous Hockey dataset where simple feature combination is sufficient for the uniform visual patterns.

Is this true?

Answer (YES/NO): NO